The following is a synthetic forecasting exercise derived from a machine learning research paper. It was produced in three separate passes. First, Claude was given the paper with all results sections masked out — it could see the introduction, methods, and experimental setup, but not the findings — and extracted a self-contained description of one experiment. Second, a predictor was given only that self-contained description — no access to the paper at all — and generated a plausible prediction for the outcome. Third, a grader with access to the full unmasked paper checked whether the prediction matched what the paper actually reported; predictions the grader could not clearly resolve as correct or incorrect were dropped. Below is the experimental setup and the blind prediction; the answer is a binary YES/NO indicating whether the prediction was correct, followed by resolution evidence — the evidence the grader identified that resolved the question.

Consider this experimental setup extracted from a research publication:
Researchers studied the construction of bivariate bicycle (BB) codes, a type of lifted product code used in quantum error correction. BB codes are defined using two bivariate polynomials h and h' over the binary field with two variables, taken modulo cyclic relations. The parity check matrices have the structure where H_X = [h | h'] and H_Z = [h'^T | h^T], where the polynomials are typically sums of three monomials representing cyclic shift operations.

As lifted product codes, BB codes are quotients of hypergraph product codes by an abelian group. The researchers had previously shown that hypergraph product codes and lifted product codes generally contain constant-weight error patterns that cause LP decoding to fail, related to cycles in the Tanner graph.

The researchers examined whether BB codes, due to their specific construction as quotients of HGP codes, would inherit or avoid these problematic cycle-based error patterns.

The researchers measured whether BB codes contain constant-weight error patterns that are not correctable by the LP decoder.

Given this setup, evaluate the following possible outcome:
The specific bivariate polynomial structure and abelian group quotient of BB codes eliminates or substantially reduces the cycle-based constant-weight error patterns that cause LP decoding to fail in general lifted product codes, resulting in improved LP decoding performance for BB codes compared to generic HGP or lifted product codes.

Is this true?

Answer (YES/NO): NO